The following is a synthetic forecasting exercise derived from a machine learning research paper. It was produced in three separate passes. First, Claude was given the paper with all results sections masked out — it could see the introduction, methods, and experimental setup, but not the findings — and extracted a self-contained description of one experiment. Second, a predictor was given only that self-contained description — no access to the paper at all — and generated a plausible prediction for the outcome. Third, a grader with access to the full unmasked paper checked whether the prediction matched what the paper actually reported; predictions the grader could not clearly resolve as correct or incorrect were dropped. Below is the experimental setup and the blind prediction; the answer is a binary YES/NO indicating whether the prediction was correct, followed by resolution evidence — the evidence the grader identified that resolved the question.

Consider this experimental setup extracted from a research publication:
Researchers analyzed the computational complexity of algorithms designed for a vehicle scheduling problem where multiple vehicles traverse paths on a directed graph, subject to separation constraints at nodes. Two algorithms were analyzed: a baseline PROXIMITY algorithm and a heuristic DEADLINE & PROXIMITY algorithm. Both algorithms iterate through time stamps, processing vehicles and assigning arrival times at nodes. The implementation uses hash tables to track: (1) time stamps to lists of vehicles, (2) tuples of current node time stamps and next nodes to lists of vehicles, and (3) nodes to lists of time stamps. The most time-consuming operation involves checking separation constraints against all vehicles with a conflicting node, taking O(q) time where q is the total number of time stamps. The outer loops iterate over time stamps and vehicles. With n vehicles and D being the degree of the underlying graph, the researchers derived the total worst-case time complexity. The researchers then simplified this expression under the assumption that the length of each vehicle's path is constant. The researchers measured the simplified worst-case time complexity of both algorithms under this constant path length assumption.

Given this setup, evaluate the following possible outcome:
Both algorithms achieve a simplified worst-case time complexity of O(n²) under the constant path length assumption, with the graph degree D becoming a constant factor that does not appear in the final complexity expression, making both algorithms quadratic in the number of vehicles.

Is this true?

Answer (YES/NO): NO